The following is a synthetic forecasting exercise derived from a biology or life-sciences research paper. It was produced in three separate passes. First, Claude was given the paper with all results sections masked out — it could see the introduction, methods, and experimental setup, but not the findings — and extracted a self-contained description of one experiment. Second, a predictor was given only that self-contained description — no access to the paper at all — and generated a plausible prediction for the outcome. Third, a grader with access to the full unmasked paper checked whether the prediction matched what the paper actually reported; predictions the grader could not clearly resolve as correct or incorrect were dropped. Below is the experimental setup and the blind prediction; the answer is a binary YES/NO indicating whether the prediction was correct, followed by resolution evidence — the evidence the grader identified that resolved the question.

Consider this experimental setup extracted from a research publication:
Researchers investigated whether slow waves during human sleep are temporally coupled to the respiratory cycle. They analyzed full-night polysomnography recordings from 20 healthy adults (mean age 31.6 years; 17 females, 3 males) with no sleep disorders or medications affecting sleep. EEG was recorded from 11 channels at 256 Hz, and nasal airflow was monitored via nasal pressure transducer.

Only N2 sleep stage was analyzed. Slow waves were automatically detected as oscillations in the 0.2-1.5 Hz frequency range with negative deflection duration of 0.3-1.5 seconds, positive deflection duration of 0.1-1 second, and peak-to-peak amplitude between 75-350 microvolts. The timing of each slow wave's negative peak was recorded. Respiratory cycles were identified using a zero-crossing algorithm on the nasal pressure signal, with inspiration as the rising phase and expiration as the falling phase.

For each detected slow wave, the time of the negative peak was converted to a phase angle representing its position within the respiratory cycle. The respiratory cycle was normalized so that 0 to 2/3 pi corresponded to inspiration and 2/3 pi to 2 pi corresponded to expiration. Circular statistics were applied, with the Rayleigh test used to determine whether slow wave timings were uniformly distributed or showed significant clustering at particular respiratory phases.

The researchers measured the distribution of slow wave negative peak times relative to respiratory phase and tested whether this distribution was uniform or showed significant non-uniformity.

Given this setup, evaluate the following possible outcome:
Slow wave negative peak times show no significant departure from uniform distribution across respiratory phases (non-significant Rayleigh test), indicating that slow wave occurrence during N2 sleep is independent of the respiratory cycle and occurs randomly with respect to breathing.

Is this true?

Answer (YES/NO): NO